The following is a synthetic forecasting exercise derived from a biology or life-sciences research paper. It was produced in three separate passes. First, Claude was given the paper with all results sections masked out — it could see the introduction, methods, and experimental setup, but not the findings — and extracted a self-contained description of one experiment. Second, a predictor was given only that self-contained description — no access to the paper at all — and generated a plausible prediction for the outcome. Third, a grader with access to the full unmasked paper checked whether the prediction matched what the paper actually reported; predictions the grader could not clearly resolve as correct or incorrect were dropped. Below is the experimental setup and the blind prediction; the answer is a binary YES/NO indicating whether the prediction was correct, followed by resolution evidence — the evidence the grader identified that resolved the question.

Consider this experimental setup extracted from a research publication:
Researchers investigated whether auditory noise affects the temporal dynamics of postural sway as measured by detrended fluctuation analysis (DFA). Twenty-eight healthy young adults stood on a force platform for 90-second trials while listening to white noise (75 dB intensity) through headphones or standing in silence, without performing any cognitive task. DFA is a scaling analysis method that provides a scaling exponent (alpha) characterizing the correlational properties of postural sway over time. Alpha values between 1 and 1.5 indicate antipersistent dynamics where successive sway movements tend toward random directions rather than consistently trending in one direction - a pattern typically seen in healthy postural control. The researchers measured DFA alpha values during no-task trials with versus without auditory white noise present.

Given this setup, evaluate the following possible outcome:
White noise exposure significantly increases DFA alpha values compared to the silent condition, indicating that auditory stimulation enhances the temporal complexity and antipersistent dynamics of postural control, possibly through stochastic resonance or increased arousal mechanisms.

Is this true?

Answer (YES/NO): NO